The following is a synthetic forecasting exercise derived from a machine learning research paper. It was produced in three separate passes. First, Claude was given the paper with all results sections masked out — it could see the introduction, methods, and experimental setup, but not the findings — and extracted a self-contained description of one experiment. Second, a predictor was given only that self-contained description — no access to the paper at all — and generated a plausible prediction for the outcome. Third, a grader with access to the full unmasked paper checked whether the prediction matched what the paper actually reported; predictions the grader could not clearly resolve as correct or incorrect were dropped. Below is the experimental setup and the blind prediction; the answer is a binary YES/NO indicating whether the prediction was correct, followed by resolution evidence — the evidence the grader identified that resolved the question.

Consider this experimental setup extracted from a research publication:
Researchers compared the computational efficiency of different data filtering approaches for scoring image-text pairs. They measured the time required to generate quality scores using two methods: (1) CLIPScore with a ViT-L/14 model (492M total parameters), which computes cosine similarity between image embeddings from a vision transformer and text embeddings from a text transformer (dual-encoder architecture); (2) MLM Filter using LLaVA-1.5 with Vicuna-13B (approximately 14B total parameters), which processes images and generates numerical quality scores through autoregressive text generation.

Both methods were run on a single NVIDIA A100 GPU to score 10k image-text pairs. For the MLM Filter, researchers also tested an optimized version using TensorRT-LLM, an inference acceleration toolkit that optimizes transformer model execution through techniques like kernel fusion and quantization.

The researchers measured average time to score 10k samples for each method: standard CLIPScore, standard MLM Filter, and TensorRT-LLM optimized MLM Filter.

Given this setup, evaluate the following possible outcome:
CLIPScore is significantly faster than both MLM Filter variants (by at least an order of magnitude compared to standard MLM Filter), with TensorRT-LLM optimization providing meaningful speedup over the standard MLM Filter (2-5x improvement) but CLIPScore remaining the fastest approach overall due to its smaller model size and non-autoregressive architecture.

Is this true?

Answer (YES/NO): NO